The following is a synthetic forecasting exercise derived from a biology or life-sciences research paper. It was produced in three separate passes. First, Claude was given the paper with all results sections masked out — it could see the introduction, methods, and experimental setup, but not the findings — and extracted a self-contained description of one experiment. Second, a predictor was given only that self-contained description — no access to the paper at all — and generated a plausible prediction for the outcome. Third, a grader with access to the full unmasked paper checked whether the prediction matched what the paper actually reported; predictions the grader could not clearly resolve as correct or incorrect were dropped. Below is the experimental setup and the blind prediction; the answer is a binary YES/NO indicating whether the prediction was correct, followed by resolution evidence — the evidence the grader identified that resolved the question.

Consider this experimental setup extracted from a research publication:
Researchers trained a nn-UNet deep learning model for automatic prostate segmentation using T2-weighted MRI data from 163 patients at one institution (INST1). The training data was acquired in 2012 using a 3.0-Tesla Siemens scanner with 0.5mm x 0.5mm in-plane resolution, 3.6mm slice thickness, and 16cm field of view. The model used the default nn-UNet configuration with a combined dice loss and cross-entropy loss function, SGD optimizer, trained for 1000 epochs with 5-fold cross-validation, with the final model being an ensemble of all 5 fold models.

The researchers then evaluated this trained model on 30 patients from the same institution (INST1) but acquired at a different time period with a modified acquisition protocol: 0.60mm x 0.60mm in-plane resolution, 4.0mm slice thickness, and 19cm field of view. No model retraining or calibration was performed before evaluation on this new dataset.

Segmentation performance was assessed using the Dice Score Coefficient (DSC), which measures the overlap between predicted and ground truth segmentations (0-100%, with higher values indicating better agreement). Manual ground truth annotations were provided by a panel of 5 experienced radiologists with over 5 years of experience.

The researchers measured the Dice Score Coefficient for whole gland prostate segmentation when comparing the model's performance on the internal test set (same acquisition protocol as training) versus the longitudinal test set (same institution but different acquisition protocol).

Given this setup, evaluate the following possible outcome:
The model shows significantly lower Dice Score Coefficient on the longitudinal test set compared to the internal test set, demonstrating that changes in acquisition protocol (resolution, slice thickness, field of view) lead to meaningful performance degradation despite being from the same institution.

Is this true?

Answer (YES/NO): YES